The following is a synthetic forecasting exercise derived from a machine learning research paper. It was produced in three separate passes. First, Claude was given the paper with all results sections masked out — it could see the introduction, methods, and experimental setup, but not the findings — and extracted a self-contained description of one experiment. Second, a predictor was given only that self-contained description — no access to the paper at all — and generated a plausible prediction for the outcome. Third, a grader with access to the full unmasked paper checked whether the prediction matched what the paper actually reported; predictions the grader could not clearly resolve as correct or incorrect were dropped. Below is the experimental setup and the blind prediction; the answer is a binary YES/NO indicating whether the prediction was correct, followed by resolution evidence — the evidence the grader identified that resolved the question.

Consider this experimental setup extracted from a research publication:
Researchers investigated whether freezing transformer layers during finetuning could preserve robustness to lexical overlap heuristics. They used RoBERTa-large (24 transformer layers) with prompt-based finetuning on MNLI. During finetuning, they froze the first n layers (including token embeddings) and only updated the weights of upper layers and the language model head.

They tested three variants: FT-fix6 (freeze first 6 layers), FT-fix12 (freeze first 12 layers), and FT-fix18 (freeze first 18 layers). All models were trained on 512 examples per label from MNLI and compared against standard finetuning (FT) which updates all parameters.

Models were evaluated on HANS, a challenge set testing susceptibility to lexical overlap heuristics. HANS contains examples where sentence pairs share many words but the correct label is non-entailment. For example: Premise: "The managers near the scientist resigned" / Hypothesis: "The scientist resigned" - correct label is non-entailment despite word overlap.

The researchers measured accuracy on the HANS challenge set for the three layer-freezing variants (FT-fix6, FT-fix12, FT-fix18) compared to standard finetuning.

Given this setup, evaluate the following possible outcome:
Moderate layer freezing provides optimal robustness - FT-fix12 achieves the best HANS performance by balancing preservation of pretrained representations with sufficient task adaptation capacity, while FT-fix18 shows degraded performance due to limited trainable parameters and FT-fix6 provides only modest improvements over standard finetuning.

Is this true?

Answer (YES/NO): NO